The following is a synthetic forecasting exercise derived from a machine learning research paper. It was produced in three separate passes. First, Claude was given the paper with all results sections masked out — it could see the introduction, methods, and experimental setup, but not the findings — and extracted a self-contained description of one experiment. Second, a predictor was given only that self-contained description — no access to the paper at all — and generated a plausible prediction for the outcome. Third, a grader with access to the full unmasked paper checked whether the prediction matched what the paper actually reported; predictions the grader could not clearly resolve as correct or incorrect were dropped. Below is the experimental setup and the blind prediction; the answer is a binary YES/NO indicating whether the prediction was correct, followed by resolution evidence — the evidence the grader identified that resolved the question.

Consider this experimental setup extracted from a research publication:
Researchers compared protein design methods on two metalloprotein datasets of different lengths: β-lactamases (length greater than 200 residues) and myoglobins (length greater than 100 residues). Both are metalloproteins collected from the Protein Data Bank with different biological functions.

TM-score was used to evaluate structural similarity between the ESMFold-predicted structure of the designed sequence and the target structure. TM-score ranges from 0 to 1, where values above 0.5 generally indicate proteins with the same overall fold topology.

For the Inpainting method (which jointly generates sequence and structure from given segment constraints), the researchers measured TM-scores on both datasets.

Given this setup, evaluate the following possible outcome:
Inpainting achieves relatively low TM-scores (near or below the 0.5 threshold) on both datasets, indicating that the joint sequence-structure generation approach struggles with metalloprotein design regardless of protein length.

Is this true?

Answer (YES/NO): YES